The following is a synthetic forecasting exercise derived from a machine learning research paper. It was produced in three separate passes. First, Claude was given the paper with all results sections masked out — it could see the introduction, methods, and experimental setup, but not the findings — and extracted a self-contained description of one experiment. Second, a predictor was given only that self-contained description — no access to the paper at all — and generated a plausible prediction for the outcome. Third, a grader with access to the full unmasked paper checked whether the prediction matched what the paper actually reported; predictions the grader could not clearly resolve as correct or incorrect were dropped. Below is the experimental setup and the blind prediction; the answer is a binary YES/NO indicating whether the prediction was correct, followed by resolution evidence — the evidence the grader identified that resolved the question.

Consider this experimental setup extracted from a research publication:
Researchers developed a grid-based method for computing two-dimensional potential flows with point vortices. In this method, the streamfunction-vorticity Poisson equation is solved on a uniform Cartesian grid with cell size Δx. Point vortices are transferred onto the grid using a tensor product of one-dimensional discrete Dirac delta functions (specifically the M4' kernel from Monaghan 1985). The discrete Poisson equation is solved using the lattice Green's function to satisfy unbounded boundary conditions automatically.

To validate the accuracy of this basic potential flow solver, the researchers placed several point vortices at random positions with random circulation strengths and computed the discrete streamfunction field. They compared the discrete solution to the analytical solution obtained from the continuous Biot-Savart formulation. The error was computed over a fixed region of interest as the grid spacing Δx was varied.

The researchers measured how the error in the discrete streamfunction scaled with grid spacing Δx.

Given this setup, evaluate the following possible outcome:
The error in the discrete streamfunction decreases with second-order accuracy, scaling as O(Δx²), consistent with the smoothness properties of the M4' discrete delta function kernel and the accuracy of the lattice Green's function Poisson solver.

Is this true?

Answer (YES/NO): YES